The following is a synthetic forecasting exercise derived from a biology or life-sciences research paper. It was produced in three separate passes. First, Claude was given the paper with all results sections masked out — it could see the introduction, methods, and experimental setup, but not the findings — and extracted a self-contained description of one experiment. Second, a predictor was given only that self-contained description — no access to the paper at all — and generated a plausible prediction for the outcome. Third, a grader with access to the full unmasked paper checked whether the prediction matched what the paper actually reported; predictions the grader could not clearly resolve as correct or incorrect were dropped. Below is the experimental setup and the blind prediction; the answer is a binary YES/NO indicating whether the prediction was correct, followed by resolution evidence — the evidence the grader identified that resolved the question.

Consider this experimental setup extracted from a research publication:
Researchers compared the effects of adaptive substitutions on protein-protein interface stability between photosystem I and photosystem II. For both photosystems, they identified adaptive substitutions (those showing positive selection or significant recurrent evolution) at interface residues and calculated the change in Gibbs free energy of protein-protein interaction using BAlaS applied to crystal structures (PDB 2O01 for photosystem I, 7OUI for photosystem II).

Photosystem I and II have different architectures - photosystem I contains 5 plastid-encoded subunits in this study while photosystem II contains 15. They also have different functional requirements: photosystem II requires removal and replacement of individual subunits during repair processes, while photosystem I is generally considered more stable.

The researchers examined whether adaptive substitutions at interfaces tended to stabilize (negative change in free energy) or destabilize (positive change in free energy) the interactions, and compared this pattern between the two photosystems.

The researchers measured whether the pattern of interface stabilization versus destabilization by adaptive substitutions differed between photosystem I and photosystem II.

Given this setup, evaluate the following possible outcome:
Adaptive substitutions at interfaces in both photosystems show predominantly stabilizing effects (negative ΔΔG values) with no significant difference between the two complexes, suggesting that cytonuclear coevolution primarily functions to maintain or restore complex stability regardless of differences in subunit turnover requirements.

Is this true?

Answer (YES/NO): NO